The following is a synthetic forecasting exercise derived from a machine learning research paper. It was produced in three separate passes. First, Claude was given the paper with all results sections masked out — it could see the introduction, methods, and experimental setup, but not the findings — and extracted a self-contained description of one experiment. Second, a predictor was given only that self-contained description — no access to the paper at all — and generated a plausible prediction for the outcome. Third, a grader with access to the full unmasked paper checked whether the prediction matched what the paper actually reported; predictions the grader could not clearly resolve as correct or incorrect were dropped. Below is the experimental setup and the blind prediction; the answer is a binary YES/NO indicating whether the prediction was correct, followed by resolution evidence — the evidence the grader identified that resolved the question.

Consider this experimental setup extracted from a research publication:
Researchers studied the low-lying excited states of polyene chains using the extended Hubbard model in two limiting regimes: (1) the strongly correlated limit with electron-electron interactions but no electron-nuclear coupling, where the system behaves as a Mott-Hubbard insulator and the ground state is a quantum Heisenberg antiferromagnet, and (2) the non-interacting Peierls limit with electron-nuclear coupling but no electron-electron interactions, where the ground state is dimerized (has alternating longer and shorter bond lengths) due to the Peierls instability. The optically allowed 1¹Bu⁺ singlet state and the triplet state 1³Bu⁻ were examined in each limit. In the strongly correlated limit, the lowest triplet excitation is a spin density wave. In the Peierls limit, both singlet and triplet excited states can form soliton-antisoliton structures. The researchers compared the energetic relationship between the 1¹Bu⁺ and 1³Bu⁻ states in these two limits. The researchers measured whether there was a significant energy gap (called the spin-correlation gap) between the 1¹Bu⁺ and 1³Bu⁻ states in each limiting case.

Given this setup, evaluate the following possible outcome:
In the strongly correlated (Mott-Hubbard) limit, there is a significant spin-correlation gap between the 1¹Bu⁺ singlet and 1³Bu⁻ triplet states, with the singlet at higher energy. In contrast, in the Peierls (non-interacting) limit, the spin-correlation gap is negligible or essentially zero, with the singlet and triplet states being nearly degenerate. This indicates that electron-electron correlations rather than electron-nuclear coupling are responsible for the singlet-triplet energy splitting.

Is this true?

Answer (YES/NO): YES